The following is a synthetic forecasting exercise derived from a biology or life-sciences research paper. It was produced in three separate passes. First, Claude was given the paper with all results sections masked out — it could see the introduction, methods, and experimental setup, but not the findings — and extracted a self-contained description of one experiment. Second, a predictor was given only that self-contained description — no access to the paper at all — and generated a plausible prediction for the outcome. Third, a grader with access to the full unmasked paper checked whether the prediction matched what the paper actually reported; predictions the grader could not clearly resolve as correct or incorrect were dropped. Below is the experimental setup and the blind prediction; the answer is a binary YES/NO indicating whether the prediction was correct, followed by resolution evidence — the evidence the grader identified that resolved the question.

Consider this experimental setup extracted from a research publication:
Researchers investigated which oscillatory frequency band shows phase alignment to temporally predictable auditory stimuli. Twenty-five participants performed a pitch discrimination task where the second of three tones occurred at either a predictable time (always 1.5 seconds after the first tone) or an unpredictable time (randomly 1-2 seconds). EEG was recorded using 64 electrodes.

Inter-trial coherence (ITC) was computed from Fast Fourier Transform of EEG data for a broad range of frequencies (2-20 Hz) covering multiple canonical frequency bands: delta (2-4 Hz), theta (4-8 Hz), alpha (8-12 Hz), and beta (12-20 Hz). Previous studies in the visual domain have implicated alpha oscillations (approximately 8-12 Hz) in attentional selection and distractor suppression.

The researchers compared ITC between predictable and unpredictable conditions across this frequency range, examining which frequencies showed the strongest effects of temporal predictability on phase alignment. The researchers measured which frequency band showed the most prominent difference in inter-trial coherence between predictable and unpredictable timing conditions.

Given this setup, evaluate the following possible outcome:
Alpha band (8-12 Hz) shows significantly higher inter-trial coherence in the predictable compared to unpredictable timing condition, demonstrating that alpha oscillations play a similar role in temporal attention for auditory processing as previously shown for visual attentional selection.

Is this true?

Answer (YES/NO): NO